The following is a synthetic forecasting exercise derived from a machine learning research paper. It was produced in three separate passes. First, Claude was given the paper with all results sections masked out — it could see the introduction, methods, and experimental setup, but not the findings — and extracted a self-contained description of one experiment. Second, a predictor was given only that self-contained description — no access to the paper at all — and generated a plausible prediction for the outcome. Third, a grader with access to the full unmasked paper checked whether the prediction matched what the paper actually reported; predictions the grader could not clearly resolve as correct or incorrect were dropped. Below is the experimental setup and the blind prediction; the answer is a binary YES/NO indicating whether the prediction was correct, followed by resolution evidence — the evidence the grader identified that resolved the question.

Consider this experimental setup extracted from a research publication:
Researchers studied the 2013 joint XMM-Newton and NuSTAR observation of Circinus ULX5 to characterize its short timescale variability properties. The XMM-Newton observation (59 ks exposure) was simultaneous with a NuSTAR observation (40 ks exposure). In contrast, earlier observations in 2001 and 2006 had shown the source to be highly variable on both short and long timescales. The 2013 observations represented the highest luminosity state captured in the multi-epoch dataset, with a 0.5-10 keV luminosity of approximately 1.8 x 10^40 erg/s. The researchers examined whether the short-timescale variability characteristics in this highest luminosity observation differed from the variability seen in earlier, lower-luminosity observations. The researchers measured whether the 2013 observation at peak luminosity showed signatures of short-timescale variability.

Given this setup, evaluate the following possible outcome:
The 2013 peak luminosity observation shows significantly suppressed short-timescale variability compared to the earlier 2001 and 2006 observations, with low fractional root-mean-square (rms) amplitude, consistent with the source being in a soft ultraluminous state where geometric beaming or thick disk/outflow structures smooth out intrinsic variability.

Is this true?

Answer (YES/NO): YES